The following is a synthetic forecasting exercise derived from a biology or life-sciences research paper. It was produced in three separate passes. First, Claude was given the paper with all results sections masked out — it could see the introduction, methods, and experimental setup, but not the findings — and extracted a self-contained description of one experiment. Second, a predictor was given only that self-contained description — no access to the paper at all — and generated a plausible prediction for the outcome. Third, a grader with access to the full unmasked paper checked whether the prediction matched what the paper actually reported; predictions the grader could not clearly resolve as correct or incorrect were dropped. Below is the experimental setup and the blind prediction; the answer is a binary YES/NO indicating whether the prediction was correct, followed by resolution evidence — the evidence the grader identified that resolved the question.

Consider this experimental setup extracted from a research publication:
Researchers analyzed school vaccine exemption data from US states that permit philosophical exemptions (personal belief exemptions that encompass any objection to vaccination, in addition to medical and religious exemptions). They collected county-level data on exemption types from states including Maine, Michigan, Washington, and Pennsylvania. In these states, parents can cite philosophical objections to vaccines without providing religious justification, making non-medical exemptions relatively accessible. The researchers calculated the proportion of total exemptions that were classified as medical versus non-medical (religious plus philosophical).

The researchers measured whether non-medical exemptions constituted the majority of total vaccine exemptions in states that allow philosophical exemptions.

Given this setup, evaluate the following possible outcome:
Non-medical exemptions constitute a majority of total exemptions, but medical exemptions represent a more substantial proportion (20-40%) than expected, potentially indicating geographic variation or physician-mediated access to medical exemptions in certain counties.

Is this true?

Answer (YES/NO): NO